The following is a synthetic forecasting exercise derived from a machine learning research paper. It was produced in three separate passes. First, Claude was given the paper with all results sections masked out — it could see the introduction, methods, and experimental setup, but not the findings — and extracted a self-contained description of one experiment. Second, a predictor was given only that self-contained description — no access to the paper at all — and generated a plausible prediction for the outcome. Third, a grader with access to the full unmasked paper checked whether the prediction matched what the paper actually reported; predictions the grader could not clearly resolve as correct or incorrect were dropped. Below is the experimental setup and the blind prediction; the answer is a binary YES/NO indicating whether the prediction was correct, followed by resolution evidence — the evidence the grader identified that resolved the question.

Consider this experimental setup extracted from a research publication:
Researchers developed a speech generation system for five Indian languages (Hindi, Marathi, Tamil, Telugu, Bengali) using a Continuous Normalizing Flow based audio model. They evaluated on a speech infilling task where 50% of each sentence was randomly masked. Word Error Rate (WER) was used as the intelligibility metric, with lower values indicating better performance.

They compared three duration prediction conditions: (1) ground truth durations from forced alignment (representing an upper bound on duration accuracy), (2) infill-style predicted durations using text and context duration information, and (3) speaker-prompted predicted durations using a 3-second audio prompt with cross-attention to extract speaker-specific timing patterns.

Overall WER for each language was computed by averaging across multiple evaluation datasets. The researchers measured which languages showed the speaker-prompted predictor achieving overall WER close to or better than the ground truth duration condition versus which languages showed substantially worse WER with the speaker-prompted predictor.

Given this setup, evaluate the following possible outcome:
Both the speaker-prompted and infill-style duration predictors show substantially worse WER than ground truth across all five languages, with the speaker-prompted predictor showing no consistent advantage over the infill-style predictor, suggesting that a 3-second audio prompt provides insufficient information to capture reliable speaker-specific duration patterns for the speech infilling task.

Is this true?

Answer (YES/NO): NO